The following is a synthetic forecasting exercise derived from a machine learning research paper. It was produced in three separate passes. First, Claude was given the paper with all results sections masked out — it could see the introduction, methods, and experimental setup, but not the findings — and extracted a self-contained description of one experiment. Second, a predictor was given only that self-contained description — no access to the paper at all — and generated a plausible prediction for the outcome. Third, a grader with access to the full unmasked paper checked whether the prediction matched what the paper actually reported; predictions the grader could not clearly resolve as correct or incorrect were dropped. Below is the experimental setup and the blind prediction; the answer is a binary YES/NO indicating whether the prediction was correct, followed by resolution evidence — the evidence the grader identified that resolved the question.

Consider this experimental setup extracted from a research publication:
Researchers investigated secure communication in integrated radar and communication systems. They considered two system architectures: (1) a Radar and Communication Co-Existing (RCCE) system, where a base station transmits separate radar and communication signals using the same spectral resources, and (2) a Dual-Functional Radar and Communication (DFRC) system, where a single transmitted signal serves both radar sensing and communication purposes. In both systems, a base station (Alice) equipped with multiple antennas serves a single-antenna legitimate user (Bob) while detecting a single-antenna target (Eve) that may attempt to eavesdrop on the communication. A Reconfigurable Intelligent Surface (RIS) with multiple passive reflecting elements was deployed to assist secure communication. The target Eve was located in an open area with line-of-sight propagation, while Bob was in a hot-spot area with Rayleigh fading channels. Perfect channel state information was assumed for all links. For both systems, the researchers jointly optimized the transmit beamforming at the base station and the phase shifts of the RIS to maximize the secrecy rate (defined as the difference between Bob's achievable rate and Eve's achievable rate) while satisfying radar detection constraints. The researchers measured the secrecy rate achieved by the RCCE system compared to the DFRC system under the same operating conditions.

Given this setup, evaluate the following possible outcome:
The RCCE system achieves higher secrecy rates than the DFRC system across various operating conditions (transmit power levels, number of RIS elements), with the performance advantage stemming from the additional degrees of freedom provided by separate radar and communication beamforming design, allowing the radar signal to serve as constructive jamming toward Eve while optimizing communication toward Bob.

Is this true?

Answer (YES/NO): NO